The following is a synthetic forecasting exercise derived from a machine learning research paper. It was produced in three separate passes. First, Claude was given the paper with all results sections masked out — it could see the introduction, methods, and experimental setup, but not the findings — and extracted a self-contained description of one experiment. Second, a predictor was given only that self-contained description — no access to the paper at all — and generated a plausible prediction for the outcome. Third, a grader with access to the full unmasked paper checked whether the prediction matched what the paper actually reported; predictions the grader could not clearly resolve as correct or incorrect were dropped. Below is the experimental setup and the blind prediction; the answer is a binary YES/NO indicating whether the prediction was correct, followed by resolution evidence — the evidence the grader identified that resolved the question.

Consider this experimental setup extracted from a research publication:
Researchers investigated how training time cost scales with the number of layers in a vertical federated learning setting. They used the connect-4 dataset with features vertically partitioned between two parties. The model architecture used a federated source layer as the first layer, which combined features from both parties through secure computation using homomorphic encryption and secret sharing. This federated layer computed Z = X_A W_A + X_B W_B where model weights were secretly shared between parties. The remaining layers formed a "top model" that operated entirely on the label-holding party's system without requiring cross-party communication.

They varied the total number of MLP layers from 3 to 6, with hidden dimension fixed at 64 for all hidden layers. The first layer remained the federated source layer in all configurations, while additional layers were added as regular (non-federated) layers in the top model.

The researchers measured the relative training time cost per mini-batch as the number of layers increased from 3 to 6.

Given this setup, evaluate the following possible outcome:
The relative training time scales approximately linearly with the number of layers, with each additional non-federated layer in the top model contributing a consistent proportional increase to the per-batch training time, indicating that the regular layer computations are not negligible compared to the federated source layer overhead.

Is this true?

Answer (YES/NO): NO